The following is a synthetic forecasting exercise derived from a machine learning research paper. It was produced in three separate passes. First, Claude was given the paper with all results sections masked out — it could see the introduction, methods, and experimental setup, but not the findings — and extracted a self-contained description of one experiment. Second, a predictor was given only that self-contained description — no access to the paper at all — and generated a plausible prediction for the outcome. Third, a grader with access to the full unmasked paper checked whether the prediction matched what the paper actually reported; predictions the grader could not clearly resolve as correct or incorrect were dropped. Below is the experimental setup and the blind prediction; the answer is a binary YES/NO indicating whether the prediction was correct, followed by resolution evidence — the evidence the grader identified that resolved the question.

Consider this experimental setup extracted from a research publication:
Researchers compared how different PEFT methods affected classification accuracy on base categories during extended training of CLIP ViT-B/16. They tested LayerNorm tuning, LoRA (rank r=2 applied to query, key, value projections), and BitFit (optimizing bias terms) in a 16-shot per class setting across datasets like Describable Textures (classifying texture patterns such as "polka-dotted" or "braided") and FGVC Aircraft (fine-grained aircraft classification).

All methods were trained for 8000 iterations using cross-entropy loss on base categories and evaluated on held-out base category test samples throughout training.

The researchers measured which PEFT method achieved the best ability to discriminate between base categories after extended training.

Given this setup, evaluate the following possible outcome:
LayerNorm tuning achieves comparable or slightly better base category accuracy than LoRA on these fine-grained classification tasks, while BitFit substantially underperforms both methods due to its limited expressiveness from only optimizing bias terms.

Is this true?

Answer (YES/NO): NO